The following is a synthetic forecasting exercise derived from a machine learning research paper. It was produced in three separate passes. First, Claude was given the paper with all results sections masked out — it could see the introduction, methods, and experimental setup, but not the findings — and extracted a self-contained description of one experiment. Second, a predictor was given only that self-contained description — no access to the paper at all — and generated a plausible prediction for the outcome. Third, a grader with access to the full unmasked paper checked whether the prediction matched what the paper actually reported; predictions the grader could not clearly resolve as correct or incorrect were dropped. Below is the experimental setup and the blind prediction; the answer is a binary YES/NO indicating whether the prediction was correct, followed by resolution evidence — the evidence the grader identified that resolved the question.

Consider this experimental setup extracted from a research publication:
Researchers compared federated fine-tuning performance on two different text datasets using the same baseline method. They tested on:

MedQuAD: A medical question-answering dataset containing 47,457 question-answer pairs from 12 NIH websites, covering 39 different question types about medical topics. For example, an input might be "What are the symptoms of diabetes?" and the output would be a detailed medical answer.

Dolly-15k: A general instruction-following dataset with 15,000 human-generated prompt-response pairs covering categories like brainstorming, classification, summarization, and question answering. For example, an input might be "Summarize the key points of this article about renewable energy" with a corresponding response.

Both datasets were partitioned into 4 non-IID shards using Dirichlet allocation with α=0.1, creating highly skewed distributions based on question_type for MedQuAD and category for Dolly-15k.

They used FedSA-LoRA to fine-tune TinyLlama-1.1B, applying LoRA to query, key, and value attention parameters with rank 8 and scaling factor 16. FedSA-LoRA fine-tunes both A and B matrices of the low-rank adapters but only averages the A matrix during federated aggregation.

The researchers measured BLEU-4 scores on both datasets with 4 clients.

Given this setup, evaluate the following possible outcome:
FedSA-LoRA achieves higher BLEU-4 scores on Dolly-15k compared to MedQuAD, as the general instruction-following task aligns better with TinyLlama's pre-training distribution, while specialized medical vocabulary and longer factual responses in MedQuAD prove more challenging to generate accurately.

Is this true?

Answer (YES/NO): NO